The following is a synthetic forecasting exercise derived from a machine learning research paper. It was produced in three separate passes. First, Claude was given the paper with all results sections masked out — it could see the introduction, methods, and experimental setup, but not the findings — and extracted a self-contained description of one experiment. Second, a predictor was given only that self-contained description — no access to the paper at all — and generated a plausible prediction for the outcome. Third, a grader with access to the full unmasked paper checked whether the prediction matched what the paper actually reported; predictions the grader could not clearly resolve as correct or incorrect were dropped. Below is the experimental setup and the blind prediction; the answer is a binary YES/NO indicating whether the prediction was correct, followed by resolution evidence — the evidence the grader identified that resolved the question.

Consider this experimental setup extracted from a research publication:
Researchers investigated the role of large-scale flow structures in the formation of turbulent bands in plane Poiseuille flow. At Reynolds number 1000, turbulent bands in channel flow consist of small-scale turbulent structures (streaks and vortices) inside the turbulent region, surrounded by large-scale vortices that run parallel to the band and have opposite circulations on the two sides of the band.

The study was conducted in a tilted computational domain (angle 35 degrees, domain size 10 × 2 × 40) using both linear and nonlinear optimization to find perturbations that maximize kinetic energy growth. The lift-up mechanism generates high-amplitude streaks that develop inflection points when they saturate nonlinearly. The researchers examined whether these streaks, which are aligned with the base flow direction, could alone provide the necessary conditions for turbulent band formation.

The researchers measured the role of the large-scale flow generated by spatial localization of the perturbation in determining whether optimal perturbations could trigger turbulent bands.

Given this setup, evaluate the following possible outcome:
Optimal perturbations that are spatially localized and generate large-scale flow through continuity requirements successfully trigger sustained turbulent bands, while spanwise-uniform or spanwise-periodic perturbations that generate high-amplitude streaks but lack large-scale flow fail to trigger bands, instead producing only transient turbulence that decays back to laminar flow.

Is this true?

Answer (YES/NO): NO